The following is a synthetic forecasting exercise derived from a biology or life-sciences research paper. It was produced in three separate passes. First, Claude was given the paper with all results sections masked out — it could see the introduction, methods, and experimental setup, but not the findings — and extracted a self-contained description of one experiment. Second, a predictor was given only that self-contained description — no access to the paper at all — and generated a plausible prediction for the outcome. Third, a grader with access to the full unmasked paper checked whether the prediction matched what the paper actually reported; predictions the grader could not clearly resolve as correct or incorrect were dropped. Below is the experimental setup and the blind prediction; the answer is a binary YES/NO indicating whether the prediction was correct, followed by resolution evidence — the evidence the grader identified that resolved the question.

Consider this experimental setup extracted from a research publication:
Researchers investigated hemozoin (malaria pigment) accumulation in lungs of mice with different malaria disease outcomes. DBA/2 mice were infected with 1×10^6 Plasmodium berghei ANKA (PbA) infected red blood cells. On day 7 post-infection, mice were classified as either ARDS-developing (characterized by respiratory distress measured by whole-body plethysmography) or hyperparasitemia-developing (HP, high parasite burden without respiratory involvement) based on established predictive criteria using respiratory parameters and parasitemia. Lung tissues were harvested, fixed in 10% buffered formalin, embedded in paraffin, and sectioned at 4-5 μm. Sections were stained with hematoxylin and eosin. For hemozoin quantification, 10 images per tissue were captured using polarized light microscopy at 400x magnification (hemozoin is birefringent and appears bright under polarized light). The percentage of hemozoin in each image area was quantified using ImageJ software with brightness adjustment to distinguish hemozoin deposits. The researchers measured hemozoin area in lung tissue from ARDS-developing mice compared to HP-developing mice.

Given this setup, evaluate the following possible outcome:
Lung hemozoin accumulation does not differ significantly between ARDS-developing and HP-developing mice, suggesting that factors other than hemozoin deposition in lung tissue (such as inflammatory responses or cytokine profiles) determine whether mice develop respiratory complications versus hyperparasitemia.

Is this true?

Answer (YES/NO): NO